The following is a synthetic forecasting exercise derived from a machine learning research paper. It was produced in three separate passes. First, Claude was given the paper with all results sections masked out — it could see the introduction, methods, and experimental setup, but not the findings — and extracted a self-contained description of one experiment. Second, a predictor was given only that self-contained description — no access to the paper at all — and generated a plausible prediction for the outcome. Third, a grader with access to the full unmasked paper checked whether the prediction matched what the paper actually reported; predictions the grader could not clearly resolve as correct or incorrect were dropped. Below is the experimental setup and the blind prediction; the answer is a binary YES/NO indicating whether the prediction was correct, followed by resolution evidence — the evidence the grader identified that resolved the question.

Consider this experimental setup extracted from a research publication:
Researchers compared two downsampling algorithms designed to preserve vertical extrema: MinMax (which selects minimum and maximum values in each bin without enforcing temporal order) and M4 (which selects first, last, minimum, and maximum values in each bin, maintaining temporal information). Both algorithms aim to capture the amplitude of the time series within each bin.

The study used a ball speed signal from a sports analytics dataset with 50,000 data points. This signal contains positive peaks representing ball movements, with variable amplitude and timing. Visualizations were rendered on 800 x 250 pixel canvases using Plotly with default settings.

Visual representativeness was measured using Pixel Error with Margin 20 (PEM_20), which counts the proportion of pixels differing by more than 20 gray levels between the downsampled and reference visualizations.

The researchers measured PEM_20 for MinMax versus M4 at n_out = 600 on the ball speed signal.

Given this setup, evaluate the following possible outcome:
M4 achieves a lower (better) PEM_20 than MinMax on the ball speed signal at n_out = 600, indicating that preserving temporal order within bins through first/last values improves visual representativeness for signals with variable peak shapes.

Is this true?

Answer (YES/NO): NO